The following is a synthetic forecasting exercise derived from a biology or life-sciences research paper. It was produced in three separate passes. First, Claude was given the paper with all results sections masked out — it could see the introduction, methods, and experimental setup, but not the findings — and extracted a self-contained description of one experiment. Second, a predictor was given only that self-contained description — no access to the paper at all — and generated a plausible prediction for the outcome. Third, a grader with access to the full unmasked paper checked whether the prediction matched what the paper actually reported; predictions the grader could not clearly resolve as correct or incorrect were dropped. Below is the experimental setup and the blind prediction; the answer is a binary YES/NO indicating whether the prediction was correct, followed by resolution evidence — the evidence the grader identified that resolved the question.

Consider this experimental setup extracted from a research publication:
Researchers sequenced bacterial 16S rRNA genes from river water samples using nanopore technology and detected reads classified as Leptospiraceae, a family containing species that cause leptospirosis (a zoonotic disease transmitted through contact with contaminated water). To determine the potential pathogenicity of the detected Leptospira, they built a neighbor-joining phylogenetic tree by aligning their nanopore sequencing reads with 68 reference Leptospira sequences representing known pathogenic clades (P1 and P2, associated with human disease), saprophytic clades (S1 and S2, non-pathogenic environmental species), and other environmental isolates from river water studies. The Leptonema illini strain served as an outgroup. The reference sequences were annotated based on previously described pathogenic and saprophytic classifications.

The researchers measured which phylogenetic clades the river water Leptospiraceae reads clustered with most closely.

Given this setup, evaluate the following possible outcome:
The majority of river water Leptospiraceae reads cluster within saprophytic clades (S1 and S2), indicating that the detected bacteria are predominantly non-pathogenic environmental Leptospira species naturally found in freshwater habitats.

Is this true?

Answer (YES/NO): YES